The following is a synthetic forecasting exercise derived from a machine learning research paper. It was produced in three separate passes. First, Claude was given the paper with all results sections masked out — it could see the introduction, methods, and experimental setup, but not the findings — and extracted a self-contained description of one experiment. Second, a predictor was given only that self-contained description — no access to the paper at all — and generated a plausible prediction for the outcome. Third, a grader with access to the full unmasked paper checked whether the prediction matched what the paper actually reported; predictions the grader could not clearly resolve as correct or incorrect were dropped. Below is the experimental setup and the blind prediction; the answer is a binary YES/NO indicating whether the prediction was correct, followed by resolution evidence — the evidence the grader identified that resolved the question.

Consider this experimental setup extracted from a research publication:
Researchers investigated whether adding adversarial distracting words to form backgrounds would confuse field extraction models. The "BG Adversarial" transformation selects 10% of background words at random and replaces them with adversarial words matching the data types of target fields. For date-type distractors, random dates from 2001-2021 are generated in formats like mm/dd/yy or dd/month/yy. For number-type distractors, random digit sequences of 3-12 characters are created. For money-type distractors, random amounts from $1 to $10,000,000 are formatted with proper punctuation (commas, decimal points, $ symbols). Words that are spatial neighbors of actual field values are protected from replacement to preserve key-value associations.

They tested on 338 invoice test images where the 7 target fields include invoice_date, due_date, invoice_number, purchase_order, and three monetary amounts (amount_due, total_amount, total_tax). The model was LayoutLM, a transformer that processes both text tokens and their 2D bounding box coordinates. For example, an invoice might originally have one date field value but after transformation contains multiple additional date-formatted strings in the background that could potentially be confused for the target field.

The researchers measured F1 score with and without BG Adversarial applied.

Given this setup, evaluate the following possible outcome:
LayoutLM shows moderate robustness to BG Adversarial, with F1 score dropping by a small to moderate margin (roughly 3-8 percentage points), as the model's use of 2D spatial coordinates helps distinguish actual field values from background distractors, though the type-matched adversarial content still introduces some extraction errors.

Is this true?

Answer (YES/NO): YES